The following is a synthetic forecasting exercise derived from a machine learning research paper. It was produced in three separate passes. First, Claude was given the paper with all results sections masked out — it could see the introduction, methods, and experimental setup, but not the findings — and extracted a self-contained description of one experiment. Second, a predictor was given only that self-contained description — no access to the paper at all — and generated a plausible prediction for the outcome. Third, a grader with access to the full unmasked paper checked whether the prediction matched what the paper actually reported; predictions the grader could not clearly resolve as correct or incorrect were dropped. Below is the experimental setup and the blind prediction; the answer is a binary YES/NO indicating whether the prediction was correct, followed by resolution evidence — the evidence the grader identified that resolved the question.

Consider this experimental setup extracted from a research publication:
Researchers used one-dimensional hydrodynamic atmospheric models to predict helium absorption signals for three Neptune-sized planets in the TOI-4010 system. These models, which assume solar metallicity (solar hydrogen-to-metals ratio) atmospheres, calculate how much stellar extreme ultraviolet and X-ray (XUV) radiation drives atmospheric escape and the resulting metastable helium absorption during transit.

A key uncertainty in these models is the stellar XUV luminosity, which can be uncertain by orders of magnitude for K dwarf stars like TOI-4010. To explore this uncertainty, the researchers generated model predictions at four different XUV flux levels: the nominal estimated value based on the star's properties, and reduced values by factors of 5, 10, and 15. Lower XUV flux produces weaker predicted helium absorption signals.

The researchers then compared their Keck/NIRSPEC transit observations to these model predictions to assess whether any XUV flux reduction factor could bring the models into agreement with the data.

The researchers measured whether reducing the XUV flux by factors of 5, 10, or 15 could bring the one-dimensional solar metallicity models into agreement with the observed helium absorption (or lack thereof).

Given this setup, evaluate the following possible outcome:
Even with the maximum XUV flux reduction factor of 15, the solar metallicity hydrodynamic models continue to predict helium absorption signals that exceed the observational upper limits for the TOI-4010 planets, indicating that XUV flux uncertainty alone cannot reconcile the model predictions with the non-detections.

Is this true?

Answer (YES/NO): YES